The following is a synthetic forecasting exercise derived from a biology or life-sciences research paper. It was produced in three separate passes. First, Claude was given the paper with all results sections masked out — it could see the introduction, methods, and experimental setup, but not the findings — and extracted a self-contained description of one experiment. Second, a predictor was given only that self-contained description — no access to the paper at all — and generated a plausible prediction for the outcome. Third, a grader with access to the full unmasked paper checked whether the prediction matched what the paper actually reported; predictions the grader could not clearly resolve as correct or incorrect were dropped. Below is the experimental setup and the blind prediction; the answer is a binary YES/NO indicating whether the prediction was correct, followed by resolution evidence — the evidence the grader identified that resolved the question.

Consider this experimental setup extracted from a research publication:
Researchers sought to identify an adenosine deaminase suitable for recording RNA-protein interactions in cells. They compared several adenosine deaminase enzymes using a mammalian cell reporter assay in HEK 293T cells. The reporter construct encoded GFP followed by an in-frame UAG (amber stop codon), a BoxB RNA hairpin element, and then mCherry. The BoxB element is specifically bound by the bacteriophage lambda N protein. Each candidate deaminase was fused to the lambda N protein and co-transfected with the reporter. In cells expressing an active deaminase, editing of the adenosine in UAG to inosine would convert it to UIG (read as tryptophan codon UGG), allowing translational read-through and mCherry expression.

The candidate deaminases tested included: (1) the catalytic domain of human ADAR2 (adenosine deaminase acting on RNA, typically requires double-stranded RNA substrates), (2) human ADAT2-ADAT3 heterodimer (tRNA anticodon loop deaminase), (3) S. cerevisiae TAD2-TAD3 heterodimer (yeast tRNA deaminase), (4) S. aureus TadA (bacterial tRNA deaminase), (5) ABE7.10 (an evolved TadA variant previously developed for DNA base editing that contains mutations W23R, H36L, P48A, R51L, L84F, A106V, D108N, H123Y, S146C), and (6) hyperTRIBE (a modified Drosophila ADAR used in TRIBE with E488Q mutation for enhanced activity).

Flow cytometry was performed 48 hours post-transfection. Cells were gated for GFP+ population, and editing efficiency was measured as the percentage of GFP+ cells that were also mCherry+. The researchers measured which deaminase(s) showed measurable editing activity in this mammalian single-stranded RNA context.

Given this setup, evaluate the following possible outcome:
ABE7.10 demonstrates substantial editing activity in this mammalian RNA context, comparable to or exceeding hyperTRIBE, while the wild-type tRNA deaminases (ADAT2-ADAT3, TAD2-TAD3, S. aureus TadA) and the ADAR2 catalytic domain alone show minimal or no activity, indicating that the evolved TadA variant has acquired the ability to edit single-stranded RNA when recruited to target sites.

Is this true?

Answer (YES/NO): NO